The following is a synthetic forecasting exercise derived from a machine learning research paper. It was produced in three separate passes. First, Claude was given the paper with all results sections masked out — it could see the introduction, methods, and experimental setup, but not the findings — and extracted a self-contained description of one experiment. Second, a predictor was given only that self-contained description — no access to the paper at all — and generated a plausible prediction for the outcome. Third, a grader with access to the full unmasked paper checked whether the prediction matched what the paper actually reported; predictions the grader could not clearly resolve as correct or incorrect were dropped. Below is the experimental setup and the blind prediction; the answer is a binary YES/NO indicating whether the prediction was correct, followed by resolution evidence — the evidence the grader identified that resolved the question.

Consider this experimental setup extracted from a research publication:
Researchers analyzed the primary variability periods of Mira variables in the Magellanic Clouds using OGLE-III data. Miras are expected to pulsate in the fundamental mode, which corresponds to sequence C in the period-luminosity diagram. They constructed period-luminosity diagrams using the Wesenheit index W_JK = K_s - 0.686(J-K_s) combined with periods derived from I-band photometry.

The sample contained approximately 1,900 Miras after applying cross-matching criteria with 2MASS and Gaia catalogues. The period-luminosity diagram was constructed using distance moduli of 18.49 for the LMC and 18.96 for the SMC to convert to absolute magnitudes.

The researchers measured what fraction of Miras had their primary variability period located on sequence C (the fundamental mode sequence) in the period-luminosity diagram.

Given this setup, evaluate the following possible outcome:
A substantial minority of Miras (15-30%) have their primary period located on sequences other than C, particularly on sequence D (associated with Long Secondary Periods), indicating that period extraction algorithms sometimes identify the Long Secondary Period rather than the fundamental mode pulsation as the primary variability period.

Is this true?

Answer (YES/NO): NO